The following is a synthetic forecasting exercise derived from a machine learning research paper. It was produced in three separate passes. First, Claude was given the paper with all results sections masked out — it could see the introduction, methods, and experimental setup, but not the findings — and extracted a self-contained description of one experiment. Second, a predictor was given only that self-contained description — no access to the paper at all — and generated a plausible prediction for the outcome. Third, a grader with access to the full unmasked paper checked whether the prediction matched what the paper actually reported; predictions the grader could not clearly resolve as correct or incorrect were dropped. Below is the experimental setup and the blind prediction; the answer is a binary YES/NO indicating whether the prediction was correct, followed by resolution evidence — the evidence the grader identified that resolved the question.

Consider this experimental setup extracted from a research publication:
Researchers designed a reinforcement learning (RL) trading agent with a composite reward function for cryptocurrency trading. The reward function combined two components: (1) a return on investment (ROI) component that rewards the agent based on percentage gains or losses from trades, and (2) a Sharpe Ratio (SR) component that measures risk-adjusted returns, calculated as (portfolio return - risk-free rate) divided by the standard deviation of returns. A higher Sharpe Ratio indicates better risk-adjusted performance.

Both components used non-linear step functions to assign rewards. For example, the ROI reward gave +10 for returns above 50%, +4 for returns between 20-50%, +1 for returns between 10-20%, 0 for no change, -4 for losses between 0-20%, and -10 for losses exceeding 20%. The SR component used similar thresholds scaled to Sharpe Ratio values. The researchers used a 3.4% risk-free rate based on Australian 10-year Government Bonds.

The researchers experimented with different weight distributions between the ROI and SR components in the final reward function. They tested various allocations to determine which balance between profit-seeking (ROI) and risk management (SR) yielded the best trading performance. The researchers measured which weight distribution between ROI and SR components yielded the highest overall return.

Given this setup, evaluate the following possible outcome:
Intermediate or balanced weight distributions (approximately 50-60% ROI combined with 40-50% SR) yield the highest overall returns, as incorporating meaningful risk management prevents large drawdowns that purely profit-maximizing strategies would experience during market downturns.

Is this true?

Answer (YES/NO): NO